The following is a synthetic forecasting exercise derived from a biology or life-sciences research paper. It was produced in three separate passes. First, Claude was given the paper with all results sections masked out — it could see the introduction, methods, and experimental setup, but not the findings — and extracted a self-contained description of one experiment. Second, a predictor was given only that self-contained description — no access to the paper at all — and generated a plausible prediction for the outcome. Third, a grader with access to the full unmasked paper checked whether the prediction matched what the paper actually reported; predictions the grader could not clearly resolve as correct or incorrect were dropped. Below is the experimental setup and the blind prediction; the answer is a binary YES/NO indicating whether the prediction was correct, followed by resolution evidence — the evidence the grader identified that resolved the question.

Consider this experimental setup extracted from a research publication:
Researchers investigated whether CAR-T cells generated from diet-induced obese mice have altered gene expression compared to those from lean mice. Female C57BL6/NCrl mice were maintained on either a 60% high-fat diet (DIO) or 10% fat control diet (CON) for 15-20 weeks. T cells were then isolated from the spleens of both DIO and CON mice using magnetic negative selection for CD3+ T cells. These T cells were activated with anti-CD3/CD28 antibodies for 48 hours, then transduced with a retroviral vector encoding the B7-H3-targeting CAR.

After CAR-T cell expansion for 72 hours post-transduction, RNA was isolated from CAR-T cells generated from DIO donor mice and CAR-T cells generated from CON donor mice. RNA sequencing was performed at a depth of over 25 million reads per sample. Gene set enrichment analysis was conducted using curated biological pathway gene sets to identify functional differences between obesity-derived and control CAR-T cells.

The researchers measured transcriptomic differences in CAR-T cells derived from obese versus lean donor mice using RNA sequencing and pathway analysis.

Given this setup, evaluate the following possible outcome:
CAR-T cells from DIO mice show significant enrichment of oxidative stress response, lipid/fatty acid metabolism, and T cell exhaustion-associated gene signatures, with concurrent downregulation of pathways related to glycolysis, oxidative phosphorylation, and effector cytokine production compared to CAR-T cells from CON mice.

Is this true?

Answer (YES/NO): NO